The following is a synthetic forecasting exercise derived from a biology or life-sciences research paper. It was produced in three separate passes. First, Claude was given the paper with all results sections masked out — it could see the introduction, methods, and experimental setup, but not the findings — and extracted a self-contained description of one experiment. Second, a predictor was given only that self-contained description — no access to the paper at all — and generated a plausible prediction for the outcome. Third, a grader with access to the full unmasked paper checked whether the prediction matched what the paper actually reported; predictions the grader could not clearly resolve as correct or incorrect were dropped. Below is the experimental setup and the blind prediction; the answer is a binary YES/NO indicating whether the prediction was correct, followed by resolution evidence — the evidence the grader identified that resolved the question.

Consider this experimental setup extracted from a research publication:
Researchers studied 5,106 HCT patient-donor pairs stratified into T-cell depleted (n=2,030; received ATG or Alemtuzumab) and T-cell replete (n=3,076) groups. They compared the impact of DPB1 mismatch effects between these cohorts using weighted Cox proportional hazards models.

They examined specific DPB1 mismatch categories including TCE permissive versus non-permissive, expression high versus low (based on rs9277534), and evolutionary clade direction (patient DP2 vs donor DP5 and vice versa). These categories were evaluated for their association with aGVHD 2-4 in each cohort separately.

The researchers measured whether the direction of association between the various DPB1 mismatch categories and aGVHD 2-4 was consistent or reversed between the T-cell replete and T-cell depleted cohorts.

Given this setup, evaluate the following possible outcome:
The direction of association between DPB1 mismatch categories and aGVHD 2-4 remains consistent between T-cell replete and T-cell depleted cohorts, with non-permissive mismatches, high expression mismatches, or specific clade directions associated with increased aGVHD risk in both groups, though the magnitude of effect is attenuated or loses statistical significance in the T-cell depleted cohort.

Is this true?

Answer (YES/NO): NO